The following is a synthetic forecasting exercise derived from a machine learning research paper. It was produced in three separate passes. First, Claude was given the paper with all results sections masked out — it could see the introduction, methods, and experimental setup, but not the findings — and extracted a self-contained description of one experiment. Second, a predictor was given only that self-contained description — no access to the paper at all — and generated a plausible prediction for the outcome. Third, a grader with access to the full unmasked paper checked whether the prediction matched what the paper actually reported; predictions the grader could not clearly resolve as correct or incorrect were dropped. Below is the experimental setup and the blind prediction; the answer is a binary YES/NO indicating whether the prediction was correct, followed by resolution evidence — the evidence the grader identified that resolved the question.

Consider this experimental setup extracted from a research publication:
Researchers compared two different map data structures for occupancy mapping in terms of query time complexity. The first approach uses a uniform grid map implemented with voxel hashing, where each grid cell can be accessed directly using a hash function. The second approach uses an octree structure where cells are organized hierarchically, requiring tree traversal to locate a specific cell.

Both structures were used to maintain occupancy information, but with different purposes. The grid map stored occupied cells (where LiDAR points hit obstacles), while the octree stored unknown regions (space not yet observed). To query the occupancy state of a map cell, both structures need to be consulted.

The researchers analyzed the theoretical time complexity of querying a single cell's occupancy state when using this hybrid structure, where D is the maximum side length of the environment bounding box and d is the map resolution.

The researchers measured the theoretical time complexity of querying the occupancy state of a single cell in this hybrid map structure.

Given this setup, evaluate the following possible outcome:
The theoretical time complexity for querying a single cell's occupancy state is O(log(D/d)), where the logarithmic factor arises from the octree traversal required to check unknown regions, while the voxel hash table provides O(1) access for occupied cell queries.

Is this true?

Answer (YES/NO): YES